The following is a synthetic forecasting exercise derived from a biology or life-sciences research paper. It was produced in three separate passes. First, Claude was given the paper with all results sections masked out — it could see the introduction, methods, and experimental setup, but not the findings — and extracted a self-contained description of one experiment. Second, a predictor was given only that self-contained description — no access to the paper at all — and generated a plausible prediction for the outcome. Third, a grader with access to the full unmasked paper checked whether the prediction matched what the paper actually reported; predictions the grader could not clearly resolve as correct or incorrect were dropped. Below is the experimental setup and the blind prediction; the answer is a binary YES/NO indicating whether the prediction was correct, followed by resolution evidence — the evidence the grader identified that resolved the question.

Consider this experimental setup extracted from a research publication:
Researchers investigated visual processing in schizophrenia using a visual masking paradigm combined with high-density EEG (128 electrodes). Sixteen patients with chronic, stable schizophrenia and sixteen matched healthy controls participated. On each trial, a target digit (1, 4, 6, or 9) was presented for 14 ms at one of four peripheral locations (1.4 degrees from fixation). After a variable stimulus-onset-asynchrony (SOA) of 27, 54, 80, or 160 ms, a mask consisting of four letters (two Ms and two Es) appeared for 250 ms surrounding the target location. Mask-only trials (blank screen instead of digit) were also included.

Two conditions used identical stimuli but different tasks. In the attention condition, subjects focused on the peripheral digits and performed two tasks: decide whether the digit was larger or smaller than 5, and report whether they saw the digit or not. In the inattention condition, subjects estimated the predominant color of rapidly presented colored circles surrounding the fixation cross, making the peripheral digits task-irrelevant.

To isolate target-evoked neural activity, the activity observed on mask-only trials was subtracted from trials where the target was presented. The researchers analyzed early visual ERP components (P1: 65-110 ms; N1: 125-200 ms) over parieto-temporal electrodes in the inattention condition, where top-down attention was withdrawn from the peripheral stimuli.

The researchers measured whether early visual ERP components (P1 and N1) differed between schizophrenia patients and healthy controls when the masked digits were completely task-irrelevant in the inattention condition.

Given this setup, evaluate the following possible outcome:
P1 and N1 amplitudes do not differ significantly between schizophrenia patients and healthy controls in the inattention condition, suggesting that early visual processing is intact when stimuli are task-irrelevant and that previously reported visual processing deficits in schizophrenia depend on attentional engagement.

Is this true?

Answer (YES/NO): YES